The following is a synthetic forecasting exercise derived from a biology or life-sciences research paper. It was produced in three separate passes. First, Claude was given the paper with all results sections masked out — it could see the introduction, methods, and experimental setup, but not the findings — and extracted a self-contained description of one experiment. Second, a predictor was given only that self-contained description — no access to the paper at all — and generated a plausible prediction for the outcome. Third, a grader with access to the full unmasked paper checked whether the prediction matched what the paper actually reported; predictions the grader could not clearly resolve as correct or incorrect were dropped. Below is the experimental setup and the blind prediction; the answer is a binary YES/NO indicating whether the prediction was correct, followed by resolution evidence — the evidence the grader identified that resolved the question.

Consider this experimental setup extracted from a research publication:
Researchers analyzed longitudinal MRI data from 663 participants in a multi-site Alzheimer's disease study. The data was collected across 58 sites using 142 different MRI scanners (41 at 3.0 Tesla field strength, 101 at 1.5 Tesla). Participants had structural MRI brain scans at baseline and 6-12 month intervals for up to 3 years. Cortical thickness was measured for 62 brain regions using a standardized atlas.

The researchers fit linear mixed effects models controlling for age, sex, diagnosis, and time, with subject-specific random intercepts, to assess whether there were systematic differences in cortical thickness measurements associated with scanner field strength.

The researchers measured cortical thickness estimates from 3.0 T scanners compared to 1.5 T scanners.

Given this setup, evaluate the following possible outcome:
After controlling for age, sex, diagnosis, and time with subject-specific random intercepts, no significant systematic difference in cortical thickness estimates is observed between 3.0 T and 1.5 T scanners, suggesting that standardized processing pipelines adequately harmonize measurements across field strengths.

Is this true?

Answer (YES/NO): NO